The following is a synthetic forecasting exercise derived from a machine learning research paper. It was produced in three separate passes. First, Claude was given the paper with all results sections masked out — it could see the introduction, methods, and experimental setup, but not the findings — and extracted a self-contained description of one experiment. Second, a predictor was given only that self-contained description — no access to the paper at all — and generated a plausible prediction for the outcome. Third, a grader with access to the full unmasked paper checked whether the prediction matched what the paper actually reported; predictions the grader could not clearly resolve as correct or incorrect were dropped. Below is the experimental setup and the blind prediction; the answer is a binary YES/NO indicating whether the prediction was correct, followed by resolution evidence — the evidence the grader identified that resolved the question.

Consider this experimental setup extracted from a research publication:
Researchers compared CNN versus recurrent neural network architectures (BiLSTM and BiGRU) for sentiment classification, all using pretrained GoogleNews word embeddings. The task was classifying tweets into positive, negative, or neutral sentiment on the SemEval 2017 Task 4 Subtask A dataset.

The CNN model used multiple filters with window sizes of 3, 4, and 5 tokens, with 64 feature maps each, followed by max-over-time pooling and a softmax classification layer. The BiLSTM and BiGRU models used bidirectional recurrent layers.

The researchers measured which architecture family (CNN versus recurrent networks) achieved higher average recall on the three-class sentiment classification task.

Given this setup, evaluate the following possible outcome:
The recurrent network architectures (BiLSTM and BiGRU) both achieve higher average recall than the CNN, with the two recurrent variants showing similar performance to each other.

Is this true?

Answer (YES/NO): NO